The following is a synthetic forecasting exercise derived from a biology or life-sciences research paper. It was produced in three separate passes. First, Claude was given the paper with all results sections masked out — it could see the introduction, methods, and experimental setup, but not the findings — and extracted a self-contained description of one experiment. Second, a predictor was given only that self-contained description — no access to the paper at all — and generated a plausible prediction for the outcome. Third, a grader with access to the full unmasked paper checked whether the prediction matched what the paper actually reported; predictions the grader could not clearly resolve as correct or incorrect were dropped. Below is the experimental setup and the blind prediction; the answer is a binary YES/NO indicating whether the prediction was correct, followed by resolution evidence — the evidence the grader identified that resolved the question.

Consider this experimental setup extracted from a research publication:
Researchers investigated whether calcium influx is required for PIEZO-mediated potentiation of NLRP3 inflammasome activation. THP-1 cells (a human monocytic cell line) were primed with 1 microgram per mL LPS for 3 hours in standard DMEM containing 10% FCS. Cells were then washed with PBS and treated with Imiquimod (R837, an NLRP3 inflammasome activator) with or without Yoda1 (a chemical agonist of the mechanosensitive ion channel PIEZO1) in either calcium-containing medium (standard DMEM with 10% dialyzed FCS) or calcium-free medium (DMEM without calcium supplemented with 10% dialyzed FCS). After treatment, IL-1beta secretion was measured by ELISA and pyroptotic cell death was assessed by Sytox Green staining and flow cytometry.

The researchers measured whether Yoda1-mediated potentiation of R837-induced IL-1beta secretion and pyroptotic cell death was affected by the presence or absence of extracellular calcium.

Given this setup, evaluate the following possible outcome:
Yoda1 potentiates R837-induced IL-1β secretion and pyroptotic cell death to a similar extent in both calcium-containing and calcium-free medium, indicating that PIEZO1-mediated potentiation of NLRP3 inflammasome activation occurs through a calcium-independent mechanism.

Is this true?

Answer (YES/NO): NO